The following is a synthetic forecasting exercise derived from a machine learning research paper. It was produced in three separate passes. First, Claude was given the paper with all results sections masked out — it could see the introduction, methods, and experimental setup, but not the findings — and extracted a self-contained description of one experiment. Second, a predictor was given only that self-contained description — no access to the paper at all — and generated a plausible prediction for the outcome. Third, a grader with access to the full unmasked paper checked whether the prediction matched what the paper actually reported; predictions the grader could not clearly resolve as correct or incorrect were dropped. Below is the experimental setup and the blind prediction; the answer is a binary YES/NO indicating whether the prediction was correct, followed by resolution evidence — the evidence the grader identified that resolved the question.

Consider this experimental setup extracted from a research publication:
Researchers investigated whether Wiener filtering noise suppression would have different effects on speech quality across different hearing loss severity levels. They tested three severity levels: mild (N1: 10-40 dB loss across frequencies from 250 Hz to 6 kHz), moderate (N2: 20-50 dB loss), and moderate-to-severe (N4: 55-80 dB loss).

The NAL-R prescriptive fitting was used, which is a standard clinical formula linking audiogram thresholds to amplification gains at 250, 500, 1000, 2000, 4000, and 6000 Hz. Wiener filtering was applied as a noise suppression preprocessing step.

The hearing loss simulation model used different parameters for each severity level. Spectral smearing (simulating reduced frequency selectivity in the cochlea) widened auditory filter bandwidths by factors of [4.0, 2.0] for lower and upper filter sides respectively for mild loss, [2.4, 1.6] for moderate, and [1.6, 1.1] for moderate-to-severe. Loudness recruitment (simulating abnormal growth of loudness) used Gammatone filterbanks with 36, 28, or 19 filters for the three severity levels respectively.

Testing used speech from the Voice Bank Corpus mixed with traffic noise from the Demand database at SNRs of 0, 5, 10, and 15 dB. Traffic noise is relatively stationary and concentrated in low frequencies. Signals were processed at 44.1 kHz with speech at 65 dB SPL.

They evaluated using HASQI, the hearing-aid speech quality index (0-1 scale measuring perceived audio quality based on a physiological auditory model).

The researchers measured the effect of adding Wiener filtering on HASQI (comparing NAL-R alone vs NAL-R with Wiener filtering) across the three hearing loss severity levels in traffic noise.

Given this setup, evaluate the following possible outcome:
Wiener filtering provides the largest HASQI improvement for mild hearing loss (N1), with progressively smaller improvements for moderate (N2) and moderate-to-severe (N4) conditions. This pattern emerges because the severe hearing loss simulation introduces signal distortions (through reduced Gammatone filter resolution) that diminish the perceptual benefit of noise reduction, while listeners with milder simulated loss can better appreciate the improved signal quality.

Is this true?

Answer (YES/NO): NO